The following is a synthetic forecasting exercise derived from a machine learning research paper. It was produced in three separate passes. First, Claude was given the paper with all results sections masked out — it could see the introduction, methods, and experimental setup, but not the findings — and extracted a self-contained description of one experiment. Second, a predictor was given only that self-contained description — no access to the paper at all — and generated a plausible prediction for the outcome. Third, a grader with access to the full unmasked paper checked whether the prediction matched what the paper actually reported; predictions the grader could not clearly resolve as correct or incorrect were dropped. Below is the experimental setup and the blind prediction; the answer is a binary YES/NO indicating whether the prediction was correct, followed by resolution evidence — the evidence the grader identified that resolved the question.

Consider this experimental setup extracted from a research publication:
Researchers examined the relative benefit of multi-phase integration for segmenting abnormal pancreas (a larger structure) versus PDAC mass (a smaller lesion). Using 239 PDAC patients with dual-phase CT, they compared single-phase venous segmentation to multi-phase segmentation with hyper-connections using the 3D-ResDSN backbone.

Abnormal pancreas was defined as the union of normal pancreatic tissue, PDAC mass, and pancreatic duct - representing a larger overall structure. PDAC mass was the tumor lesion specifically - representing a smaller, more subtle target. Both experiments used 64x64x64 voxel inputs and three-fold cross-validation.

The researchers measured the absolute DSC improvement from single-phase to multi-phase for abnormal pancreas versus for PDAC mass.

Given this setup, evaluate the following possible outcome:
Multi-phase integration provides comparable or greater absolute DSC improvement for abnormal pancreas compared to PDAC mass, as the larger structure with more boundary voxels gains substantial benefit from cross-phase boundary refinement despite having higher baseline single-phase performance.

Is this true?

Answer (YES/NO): NO